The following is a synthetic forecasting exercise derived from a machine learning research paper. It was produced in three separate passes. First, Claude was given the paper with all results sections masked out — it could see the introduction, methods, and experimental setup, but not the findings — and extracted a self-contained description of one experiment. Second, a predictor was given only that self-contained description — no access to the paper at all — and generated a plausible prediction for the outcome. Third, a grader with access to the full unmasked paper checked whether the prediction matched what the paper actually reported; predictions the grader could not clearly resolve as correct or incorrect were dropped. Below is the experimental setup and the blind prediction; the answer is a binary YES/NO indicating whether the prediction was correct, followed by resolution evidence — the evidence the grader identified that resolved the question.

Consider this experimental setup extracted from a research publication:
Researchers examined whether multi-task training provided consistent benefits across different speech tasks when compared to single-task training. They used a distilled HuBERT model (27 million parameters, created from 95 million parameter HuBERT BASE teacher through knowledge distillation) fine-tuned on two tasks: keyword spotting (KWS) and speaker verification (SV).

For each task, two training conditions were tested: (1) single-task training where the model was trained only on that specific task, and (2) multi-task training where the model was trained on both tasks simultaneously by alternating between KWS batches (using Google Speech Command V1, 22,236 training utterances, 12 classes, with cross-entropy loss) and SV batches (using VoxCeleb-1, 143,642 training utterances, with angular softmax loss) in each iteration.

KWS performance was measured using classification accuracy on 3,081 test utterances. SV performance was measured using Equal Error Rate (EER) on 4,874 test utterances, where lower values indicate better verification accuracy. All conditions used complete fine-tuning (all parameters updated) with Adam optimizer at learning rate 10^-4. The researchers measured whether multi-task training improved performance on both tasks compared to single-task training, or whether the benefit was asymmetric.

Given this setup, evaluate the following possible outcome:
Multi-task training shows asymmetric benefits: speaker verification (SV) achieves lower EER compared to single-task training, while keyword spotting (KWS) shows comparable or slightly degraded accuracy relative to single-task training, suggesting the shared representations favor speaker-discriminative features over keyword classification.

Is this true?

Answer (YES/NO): NO